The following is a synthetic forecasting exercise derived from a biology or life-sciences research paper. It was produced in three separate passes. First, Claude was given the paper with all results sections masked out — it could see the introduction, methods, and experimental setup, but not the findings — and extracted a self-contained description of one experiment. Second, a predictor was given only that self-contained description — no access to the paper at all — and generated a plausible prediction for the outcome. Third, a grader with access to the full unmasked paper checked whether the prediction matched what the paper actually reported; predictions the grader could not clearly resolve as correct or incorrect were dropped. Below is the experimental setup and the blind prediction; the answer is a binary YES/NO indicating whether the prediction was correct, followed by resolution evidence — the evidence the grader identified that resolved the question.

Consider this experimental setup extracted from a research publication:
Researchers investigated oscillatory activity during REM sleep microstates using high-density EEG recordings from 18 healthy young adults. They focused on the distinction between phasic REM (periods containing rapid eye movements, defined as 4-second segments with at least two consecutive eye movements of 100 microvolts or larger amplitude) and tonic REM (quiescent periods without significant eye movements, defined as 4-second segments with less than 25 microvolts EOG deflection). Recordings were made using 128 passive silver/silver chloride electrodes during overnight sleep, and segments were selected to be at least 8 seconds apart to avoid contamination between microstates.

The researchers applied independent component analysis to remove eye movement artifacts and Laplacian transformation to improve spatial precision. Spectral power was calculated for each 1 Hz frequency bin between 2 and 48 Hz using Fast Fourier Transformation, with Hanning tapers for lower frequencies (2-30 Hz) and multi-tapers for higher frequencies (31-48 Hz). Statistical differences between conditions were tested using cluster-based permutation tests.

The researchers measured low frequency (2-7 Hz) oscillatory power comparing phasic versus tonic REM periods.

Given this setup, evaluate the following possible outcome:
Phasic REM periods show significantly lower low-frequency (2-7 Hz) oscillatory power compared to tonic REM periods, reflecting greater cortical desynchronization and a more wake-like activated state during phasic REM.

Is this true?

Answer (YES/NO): NO